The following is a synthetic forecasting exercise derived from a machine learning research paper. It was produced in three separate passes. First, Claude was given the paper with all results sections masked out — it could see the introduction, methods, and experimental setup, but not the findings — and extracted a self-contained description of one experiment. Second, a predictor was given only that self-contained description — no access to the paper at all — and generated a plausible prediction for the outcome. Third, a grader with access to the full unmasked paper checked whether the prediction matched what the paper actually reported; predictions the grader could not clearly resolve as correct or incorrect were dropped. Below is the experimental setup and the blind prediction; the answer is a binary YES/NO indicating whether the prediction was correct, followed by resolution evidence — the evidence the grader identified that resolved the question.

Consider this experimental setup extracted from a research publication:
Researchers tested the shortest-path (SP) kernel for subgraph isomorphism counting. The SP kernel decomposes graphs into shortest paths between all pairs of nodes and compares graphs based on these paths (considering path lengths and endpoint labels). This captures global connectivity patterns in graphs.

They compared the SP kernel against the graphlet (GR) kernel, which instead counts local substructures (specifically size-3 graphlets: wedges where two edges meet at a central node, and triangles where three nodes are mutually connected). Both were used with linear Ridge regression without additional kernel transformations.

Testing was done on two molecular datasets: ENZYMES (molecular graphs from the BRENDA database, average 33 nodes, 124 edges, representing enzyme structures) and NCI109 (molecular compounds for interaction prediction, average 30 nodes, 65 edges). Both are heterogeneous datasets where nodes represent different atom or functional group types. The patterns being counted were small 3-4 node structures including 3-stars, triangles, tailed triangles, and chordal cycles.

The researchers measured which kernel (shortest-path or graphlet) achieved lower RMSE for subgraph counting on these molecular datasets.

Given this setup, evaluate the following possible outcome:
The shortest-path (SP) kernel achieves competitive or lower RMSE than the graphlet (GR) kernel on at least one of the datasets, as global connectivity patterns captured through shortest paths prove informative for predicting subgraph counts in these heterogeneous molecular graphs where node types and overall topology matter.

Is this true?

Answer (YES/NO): YES